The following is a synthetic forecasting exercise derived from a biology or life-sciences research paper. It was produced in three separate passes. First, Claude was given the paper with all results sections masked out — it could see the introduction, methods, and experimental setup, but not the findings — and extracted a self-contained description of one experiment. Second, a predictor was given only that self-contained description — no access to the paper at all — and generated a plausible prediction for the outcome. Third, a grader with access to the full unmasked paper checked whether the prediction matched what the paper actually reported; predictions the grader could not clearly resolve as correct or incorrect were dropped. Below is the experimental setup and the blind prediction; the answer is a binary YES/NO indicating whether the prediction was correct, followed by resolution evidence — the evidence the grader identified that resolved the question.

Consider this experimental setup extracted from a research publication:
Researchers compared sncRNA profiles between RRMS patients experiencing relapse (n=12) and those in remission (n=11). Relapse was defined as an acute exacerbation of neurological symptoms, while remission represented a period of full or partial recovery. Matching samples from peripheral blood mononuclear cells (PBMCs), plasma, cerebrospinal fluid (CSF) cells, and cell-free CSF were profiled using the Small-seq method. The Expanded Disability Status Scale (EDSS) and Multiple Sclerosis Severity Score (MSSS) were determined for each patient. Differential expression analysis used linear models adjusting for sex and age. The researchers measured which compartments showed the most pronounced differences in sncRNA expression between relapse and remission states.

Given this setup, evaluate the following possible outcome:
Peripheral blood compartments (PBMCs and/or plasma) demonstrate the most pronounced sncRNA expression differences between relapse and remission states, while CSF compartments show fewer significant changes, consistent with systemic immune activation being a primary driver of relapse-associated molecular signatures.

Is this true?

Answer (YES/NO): NO